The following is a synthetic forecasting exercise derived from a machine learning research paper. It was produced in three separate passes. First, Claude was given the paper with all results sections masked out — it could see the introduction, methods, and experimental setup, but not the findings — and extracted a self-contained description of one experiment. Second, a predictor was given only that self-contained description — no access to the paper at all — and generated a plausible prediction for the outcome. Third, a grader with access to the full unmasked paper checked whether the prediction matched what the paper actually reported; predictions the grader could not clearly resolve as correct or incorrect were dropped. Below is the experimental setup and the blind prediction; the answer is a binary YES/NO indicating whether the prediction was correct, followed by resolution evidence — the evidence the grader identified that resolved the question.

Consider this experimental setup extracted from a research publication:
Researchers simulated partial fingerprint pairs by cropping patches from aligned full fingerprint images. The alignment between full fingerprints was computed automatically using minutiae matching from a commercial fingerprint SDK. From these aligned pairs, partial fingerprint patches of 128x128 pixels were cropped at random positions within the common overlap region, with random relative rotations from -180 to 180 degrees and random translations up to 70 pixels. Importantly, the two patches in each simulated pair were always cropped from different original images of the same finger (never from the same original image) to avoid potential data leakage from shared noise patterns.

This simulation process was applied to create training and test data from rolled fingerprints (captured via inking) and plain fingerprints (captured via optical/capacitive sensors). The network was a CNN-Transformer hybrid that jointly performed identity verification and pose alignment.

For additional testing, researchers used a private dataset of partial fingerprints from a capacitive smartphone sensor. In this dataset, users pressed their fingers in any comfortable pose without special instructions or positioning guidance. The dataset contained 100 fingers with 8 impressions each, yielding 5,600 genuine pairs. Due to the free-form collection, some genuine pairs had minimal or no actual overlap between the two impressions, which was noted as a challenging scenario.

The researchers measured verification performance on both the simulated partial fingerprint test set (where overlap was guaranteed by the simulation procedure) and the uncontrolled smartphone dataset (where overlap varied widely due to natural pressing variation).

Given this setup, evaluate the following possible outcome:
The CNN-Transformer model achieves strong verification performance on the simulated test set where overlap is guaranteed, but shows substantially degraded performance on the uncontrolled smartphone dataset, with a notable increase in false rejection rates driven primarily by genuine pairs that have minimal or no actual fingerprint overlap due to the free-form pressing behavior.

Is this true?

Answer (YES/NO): NO